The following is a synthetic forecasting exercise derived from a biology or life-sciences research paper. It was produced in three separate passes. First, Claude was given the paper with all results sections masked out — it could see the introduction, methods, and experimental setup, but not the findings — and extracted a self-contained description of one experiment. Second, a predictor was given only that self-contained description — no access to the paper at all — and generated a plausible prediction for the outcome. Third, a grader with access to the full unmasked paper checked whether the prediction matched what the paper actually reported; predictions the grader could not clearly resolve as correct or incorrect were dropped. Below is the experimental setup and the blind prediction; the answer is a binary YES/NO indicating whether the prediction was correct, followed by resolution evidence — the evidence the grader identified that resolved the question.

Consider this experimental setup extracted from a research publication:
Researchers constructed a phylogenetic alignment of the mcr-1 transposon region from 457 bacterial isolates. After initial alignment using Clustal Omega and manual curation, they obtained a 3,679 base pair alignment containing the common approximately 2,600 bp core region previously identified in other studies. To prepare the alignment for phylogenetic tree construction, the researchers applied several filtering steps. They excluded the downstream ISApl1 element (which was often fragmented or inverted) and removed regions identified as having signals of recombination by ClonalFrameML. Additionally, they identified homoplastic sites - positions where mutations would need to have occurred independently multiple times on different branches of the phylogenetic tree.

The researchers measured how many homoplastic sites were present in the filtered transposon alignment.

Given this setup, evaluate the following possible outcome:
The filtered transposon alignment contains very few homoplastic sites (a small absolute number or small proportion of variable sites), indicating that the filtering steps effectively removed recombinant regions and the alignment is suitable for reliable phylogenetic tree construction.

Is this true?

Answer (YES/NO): YES